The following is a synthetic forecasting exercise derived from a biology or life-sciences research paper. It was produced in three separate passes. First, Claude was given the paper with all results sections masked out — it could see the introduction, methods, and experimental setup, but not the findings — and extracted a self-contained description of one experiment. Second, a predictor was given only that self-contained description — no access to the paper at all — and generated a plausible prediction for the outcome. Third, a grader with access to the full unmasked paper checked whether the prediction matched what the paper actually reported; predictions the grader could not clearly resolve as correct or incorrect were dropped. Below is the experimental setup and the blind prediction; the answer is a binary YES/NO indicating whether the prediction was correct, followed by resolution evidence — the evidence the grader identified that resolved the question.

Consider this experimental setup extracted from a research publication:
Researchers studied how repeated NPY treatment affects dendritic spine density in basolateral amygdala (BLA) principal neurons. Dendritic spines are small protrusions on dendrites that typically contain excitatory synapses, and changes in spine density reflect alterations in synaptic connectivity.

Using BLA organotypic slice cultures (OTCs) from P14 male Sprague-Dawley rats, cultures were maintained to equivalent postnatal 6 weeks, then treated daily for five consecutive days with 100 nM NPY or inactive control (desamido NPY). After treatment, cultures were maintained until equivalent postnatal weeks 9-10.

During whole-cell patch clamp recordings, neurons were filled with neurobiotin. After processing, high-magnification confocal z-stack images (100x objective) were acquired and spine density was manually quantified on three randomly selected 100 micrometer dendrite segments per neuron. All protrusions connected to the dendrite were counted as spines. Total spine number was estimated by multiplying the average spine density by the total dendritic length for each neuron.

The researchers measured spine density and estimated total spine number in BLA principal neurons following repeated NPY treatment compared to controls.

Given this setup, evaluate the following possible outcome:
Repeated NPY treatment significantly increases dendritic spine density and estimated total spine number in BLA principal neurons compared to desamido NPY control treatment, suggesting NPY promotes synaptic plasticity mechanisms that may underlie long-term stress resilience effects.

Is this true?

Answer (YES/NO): NO